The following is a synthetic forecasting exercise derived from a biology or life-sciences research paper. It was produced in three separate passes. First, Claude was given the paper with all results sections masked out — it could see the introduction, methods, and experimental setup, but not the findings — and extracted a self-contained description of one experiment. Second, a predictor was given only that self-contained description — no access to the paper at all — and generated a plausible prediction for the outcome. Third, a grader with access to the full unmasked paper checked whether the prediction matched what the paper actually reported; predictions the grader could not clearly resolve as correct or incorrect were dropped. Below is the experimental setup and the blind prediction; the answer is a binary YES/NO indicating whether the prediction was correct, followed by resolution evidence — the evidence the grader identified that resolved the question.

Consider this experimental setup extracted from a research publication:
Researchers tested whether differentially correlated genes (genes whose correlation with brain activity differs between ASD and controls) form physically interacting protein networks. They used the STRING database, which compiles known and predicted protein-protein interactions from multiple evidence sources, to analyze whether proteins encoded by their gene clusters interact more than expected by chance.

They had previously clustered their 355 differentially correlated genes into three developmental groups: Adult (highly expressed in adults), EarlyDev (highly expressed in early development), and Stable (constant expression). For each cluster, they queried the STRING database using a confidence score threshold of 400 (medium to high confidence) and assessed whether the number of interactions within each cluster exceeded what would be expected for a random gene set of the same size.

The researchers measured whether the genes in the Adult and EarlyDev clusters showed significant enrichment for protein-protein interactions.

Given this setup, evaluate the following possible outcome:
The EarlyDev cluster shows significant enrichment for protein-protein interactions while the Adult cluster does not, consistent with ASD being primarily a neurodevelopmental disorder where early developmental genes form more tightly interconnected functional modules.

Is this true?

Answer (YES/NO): NO